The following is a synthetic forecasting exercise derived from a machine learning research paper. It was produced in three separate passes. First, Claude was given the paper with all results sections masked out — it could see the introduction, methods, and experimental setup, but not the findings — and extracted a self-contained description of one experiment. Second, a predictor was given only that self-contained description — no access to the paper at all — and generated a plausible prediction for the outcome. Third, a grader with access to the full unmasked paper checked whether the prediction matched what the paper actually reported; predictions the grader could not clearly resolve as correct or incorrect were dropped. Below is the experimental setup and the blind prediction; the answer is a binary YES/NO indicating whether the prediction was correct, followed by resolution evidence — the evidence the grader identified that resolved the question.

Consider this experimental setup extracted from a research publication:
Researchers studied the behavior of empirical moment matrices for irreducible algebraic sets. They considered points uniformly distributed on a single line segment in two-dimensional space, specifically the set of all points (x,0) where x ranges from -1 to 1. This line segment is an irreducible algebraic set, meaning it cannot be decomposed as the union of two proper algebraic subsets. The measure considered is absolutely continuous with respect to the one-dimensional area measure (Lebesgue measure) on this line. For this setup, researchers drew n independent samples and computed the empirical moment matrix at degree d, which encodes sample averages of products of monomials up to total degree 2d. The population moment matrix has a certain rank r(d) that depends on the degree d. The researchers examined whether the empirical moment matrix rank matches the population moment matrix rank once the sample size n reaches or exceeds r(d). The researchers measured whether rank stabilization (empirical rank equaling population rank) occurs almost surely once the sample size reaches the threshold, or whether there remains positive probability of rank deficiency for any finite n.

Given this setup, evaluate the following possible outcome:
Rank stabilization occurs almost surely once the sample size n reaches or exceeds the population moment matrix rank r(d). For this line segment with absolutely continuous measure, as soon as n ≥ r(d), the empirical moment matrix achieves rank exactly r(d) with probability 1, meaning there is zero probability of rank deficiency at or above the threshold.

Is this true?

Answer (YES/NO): YES